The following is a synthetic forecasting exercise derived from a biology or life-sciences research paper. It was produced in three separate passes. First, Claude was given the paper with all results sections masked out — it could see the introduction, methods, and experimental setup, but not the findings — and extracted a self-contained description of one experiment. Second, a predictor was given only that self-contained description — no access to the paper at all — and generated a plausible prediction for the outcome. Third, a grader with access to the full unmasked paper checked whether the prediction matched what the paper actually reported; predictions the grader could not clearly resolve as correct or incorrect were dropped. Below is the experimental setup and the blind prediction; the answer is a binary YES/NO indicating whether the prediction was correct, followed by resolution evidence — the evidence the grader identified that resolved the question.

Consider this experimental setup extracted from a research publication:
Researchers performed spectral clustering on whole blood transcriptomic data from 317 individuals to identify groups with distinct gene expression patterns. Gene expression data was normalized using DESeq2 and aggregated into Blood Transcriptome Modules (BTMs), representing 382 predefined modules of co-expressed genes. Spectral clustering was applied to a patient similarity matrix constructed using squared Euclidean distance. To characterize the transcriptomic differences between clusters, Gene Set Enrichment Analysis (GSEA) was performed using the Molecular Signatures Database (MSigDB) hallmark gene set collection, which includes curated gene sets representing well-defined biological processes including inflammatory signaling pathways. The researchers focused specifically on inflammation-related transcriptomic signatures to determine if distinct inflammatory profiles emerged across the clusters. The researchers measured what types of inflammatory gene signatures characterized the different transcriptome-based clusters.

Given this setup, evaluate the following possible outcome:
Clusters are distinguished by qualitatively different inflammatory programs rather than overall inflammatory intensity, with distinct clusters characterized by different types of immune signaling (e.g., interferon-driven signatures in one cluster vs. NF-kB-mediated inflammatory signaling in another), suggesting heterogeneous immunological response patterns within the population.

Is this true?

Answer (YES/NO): YES